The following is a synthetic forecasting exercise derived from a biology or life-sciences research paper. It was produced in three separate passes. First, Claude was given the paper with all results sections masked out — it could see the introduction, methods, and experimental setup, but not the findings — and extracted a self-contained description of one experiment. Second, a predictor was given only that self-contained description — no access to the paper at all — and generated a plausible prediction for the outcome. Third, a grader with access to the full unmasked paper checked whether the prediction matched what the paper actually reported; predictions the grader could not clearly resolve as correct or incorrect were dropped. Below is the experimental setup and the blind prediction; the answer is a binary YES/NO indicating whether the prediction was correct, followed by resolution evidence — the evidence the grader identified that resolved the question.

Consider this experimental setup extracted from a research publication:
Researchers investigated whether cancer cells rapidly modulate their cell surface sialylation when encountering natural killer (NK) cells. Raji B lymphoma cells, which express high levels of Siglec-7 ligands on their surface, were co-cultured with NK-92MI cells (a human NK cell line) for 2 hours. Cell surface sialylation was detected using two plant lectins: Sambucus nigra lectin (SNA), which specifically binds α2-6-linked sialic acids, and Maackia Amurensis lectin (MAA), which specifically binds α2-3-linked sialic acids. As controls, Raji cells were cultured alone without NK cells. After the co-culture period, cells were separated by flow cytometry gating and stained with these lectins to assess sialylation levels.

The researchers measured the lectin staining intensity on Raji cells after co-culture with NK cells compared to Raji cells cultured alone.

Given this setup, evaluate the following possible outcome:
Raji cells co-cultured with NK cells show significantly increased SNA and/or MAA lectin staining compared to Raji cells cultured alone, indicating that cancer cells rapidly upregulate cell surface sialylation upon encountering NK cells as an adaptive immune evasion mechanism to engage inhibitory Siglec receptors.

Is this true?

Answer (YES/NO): YES